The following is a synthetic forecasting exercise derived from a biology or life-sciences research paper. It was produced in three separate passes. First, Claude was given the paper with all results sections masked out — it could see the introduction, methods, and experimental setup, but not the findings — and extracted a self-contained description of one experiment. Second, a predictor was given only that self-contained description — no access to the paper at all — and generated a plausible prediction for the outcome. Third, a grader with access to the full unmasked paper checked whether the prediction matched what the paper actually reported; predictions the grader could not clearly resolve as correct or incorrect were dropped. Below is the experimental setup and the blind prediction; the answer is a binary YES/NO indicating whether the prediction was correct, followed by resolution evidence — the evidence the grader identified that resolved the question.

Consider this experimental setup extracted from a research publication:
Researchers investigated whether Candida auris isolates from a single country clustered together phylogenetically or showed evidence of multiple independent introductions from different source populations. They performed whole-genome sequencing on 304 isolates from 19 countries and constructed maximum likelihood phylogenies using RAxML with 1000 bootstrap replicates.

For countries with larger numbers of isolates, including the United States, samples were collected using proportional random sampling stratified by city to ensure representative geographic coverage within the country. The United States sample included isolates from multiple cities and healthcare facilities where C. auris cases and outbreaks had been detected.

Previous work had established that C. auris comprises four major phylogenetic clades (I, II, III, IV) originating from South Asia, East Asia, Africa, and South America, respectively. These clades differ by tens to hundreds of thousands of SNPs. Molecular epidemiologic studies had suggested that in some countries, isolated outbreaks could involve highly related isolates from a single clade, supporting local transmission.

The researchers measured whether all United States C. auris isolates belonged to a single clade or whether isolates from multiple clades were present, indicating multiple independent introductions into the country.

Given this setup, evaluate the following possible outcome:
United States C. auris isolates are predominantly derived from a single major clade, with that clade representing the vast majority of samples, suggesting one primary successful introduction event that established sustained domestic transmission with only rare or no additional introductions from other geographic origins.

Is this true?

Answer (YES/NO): NO